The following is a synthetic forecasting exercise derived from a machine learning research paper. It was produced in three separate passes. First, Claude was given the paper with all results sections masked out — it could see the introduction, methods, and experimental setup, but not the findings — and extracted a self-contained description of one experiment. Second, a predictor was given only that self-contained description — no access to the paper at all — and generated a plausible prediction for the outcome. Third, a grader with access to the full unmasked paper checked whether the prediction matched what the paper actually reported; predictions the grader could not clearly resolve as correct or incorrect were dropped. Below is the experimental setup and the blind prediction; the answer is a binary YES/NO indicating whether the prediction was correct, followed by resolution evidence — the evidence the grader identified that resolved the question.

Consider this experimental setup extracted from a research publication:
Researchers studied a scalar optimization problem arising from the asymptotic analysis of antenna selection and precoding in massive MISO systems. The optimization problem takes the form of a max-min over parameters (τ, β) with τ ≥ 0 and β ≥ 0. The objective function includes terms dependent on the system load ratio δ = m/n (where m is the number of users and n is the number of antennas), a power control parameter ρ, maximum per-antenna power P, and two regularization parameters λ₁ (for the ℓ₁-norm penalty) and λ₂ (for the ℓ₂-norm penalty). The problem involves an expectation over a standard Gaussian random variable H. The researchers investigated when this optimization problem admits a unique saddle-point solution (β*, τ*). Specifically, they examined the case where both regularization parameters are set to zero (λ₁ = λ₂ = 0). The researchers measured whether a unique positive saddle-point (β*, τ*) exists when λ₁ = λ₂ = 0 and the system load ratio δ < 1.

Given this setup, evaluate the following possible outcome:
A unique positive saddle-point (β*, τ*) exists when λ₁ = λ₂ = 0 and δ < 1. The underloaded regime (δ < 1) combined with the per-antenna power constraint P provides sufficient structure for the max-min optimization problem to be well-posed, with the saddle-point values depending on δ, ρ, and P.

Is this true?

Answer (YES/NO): NO